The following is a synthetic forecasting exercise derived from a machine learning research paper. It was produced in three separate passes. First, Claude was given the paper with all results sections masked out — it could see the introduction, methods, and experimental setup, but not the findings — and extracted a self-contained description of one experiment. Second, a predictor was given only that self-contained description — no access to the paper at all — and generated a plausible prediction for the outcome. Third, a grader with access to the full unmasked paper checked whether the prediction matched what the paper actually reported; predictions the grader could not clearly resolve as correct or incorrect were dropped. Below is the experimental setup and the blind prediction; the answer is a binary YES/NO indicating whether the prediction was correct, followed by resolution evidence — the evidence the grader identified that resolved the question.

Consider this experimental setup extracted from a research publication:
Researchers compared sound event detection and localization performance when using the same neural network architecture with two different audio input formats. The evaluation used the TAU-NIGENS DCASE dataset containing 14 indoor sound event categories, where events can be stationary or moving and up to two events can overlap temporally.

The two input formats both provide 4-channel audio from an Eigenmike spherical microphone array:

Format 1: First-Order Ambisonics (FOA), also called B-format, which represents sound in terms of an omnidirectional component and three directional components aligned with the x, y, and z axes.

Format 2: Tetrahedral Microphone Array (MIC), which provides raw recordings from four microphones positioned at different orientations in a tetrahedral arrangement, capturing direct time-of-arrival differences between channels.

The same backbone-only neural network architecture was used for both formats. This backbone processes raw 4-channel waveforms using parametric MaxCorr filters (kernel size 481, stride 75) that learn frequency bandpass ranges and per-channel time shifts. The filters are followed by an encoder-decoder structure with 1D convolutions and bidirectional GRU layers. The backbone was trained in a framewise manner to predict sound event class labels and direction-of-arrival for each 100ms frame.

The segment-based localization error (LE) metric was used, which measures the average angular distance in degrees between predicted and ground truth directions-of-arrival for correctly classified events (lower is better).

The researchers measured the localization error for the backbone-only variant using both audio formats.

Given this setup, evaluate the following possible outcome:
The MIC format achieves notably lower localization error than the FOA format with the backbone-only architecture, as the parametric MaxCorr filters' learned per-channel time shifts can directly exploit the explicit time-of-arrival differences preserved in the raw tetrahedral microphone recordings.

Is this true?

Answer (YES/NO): NO